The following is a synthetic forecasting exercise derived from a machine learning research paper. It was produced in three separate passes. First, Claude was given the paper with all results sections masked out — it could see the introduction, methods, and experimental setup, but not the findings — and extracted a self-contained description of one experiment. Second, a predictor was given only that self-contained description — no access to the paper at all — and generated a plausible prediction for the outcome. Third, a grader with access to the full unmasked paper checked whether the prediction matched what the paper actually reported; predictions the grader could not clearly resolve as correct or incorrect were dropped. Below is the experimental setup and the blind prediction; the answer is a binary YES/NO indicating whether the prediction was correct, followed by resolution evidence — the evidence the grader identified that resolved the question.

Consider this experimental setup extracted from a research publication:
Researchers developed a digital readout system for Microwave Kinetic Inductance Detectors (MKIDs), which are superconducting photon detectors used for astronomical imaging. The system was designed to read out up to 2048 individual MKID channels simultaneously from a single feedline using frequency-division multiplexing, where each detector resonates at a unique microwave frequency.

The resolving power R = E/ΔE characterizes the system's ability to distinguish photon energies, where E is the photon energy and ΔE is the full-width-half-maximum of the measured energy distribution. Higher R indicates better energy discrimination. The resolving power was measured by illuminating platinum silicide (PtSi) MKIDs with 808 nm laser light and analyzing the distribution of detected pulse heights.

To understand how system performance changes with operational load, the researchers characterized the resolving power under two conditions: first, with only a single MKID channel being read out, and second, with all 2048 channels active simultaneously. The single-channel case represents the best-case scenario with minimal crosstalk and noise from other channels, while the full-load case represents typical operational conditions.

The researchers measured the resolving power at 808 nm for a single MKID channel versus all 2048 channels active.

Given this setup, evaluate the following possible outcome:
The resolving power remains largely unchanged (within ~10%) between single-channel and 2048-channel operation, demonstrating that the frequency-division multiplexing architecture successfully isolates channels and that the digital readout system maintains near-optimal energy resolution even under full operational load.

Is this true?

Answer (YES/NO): NO